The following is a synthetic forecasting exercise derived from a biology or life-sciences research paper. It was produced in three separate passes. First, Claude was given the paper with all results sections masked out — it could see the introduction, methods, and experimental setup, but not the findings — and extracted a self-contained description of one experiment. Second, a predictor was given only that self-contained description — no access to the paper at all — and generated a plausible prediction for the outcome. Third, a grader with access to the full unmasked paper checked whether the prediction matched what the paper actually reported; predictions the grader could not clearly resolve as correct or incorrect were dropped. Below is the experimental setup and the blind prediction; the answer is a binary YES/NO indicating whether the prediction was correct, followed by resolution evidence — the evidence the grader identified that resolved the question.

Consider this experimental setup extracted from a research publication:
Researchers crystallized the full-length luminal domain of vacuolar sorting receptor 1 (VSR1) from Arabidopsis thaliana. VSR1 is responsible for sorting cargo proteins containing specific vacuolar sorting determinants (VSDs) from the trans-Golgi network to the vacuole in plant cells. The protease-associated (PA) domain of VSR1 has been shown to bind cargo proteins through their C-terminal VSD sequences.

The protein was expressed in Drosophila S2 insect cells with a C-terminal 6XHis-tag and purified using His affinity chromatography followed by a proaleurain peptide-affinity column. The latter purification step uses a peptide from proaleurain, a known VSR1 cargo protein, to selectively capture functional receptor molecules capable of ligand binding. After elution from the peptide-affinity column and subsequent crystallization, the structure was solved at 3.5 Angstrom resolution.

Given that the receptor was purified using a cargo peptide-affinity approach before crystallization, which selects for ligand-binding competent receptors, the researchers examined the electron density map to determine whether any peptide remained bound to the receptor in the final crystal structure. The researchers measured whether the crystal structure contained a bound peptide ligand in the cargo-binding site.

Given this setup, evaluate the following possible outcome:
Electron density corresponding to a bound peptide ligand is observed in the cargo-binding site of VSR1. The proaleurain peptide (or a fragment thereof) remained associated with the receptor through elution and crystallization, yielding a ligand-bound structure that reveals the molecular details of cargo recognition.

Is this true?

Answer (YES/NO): NO